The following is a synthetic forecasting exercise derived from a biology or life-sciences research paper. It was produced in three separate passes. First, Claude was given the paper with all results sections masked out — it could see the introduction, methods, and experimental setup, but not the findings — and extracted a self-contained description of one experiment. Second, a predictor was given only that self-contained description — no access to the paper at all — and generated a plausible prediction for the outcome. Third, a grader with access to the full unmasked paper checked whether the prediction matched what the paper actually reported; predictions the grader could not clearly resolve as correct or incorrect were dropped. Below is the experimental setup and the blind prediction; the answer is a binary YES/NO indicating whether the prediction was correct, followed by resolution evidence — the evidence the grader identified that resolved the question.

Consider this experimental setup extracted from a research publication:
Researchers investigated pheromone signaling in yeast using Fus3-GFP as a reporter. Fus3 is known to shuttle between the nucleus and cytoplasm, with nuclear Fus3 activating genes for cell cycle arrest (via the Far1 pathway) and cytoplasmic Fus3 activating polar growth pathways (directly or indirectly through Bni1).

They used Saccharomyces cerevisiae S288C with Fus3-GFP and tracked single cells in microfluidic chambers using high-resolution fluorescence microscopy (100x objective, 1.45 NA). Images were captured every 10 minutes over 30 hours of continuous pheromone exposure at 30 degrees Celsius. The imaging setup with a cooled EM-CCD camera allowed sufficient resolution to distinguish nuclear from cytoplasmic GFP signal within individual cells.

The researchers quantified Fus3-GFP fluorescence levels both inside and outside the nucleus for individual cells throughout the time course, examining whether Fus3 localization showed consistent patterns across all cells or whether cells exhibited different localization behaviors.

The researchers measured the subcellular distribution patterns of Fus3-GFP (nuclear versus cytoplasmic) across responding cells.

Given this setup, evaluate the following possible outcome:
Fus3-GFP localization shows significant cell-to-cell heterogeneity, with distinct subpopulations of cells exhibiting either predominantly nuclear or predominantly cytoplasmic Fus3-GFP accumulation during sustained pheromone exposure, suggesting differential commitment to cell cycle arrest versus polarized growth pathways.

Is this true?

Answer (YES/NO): NO